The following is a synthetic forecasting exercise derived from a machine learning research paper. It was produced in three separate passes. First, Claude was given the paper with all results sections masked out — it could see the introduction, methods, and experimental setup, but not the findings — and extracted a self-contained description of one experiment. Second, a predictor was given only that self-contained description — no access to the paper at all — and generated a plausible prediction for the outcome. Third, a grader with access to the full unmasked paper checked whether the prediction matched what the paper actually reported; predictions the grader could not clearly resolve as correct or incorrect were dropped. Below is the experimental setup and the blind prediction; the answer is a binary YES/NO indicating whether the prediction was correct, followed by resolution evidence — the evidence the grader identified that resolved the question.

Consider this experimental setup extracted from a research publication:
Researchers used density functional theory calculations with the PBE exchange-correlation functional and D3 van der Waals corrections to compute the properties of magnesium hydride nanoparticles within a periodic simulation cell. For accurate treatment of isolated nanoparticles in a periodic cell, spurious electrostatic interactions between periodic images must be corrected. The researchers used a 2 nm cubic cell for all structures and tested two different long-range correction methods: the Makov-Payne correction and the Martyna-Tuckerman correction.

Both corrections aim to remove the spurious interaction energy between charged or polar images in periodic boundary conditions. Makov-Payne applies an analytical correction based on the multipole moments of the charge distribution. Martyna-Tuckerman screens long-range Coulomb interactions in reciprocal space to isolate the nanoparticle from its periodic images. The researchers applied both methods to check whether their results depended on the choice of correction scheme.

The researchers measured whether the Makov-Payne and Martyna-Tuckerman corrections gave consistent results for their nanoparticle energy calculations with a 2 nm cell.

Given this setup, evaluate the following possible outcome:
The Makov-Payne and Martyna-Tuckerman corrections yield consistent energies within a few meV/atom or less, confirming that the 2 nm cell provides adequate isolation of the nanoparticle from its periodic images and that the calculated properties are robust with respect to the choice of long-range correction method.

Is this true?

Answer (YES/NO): YES